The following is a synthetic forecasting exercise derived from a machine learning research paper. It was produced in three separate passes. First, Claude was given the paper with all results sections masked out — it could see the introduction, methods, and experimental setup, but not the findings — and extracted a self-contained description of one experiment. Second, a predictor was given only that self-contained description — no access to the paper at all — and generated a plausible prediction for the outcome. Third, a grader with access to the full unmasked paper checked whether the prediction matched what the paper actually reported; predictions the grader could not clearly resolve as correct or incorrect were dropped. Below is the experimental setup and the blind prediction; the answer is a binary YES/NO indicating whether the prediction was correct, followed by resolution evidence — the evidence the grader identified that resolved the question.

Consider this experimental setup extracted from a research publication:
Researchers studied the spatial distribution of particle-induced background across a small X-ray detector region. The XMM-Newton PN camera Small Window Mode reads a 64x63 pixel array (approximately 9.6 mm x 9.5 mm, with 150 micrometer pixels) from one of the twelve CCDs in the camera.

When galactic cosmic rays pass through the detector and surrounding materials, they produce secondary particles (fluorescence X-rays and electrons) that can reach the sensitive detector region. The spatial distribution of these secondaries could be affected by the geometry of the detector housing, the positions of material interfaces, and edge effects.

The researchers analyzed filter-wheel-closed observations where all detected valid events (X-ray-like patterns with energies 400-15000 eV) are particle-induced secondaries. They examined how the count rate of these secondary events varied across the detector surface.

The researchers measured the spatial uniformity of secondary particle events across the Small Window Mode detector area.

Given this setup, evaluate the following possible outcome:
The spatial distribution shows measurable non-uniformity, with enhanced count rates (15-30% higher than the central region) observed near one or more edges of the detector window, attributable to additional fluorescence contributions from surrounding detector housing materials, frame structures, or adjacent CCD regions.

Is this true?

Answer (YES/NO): NO